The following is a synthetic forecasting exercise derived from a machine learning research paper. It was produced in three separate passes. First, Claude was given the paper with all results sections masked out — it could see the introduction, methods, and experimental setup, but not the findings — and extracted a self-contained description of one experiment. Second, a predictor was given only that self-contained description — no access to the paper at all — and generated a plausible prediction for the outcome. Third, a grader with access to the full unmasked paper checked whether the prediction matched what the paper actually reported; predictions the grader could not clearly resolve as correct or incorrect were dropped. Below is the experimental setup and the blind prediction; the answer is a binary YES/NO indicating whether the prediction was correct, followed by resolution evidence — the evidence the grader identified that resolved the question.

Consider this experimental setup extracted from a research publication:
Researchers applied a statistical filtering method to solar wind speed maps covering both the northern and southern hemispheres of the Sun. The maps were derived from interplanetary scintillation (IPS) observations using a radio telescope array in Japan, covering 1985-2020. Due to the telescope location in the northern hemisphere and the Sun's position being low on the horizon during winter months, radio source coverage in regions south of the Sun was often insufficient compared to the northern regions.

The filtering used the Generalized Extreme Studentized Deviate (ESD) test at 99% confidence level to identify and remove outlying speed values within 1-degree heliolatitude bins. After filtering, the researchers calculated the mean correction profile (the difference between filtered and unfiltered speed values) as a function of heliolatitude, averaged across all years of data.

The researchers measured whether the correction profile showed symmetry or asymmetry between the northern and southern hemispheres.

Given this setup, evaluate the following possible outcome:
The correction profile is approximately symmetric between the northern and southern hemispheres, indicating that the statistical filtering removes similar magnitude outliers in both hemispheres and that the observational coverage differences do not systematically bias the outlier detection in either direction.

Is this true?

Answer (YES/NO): NO